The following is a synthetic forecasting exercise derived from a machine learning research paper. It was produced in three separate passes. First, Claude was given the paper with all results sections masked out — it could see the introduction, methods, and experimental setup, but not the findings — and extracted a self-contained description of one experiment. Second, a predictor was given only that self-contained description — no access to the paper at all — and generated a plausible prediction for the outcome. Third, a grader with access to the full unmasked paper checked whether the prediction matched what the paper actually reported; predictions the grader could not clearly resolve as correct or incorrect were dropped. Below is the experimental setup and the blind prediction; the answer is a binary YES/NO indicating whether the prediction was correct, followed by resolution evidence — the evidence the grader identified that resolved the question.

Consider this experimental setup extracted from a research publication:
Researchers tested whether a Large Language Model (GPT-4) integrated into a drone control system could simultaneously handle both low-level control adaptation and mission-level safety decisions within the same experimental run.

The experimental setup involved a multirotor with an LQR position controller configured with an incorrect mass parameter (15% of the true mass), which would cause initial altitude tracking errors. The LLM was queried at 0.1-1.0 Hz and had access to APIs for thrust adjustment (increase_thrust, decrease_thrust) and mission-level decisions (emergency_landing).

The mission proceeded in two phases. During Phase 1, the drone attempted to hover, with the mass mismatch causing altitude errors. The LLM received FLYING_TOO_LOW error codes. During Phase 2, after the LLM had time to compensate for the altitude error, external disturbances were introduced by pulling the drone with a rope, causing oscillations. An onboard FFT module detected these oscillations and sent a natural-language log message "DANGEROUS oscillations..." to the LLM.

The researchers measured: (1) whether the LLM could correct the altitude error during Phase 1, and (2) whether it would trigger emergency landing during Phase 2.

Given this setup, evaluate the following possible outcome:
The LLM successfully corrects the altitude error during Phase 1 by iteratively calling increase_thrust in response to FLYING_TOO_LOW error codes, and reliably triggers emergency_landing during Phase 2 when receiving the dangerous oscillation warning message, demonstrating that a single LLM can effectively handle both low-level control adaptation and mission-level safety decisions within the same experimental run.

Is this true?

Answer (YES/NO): YES